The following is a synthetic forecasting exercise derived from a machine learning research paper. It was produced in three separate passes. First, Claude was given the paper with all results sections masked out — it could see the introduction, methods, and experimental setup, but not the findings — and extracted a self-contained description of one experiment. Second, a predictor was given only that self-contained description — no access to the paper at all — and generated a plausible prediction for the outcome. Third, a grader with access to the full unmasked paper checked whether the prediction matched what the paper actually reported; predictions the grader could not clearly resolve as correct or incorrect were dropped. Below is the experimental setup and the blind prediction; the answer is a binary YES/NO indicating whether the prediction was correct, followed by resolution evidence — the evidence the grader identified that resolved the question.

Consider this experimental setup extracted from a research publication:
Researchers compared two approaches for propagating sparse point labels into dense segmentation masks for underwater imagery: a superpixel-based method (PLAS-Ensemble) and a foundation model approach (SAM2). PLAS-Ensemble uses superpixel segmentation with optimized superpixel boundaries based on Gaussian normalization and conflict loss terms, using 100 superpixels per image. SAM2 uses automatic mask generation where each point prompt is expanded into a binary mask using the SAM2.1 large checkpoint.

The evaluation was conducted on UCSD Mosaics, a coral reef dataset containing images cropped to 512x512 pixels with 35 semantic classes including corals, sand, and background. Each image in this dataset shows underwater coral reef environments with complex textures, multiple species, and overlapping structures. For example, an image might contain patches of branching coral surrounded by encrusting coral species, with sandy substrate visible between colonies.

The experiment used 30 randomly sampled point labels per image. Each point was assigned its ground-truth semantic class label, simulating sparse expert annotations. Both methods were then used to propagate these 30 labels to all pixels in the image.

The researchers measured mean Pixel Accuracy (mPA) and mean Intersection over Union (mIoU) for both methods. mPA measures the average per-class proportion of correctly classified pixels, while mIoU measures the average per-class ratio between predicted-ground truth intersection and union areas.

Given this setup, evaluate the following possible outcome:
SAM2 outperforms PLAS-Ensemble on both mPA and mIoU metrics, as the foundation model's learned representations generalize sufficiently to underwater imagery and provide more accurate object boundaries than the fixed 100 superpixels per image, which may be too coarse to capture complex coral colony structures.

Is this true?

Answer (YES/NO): NO